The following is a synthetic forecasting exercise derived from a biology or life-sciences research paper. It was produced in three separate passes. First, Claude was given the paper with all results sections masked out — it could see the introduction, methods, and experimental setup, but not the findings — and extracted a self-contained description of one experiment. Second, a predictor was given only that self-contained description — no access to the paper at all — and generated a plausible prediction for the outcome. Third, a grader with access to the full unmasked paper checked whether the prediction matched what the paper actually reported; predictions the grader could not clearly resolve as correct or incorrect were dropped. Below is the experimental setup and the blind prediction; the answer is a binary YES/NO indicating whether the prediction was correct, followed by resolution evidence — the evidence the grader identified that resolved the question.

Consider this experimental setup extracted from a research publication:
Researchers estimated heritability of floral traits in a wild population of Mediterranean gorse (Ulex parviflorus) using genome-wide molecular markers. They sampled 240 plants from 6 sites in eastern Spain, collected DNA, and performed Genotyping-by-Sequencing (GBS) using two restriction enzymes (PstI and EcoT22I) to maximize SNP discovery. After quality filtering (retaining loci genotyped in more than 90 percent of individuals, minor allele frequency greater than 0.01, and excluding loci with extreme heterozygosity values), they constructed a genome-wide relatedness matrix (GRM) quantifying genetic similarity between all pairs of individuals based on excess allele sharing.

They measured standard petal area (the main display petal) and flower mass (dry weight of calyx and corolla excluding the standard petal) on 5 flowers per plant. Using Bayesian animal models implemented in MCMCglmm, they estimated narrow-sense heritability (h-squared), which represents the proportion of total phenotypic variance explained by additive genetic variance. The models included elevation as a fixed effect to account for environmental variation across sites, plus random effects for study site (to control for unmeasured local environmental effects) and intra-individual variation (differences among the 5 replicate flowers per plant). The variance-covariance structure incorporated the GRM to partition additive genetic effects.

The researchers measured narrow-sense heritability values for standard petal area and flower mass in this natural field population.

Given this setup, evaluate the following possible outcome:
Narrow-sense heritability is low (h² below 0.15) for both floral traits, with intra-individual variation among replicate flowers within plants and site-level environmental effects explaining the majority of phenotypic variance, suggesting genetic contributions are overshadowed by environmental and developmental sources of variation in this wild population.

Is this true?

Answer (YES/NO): NO